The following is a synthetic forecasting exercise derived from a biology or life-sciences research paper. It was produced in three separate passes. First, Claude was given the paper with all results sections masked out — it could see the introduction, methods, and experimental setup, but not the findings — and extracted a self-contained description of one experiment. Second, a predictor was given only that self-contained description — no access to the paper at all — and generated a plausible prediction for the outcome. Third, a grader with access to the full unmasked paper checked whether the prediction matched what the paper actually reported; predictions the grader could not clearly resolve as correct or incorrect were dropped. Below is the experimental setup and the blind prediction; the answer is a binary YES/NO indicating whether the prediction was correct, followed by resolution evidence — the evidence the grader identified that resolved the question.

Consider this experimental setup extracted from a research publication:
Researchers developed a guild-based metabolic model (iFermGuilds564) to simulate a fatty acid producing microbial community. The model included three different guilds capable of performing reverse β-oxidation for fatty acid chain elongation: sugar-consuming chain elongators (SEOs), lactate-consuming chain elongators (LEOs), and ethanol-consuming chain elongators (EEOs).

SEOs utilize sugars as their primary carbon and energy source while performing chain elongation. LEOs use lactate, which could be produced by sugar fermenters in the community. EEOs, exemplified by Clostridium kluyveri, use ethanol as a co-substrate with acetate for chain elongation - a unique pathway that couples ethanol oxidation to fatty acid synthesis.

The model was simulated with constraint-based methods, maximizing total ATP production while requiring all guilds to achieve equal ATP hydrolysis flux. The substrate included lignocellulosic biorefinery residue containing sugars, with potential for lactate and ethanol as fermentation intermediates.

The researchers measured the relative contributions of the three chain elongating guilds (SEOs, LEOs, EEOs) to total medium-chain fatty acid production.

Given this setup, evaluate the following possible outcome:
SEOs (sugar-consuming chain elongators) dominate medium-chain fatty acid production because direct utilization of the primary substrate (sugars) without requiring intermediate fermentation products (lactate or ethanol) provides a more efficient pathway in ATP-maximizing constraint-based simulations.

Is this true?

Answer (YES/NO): YES